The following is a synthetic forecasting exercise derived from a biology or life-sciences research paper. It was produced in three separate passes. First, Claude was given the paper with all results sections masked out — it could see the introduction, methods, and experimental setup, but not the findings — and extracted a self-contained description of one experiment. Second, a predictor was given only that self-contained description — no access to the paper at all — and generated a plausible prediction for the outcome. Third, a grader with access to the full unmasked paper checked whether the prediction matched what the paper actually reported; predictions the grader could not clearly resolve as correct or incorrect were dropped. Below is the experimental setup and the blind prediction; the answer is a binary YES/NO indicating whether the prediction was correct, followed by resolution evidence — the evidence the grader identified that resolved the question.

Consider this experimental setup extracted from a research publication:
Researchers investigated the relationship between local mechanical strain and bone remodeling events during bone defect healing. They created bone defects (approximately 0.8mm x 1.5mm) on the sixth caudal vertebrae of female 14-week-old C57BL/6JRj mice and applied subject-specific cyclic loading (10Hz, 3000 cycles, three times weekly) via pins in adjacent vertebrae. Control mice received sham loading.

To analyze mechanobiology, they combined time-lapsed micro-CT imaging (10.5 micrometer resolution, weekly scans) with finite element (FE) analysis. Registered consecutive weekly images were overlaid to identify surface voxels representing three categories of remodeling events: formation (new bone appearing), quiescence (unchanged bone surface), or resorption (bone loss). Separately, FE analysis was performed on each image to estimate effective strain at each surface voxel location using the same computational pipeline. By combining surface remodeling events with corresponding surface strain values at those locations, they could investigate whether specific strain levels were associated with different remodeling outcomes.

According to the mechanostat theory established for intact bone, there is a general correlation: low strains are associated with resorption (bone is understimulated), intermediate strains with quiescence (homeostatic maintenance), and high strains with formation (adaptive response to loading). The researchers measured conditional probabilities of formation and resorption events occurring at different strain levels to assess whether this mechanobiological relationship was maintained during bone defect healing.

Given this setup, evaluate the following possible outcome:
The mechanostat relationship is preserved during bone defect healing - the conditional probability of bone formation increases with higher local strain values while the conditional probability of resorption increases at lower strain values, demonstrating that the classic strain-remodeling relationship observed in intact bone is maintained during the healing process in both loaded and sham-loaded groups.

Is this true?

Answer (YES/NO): YES